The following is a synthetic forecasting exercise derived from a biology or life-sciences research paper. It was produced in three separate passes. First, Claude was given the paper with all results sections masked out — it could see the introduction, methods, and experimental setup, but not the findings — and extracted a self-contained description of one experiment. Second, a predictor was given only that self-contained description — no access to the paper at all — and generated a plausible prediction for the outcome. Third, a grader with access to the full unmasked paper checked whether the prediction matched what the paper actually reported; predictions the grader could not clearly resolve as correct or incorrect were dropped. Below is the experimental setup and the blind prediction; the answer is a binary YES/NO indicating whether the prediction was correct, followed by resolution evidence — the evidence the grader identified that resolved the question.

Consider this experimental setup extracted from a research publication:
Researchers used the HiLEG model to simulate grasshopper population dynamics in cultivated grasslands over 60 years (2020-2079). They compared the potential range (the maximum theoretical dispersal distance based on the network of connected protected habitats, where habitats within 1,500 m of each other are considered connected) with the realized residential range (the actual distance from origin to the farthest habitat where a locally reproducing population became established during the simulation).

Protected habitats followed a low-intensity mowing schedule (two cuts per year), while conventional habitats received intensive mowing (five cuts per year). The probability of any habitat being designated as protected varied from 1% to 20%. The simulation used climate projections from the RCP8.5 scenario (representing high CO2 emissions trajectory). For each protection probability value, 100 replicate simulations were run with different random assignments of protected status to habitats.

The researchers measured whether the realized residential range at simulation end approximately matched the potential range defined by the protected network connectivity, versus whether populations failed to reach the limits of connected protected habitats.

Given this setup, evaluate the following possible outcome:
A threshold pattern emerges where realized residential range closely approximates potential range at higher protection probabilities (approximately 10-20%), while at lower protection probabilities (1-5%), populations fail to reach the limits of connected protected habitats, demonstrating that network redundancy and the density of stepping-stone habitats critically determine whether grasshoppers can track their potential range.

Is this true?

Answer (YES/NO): NO